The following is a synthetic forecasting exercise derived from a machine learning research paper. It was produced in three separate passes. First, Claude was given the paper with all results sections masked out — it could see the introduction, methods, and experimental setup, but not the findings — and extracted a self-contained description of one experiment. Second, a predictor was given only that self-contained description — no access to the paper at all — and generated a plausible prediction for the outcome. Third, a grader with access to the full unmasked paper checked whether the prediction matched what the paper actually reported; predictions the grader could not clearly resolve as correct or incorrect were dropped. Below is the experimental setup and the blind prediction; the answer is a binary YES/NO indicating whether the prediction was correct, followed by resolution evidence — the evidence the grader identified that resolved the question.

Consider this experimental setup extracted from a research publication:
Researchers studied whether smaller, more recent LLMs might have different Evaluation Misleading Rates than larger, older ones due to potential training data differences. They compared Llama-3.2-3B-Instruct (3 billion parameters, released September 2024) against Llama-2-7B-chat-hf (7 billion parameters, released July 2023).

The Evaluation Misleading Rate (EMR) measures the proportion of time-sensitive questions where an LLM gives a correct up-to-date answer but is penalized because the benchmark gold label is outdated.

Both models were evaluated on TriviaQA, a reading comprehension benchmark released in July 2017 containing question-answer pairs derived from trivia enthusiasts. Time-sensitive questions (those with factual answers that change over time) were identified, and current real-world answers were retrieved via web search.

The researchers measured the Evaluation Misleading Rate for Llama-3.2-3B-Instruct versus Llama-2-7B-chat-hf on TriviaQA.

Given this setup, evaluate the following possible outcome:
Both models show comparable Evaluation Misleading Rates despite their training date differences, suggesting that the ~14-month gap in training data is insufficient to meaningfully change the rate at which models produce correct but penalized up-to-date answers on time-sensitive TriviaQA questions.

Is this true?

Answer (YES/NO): NO